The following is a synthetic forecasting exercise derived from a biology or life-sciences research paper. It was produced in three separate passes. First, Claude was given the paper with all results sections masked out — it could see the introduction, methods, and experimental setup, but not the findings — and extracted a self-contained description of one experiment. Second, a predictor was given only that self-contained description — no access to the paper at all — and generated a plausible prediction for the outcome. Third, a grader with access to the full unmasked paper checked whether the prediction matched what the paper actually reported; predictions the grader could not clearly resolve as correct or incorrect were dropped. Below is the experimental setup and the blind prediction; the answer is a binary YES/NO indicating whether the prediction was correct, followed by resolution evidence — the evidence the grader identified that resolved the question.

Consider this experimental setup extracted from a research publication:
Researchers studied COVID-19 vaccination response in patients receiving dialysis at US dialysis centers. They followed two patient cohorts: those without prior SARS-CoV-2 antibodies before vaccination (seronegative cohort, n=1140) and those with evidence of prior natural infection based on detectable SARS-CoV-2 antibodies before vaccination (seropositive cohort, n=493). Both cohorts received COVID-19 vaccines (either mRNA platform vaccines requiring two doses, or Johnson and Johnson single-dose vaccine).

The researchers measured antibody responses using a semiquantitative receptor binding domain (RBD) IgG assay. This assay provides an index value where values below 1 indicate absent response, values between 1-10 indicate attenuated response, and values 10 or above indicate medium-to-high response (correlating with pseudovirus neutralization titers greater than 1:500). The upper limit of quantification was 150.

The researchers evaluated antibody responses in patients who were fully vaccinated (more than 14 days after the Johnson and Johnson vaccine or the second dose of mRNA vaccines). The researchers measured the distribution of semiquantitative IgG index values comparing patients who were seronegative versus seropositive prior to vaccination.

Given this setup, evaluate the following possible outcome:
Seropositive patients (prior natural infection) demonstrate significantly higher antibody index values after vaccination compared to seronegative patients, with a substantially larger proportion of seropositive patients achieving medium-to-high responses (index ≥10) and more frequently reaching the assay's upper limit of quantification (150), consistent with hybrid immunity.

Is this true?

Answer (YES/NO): NO